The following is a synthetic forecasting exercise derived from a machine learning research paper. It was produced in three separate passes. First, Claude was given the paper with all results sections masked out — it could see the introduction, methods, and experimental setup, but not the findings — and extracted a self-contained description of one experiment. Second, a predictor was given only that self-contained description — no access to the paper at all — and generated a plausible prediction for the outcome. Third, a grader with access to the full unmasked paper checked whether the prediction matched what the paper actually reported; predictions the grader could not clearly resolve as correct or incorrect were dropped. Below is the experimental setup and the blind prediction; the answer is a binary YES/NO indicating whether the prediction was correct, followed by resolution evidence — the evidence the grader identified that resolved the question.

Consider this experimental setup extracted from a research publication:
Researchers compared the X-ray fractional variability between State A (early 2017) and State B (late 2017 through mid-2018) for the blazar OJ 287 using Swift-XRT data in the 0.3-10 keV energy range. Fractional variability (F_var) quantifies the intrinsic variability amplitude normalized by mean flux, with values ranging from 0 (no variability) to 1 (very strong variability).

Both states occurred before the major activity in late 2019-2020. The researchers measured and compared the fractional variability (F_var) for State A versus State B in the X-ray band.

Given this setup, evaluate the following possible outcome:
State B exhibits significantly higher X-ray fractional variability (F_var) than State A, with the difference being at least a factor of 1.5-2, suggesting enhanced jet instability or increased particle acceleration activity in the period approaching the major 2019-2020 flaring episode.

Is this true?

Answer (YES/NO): NO